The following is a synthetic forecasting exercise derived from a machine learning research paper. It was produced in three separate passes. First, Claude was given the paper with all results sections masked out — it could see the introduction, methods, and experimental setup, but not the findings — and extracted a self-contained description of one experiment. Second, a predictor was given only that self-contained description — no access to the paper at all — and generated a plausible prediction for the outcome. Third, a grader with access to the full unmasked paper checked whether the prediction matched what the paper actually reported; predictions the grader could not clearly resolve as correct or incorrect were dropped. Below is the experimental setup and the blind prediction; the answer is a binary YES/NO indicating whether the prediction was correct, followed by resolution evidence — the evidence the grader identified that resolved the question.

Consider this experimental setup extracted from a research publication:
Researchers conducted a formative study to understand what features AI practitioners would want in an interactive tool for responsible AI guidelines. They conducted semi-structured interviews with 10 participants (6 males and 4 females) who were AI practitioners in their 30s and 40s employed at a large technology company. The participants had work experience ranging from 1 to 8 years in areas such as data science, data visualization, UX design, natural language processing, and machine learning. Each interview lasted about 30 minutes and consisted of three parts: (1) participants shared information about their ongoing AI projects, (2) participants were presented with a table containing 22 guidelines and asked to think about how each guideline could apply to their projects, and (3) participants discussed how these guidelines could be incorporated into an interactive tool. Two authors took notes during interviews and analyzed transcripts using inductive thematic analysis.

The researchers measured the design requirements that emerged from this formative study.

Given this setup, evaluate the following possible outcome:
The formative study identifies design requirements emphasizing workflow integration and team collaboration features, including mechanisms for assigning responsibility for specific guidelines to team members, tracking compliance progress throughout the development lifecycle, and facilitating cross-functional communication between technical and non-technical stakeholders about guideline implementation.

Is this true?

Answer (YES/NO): NO